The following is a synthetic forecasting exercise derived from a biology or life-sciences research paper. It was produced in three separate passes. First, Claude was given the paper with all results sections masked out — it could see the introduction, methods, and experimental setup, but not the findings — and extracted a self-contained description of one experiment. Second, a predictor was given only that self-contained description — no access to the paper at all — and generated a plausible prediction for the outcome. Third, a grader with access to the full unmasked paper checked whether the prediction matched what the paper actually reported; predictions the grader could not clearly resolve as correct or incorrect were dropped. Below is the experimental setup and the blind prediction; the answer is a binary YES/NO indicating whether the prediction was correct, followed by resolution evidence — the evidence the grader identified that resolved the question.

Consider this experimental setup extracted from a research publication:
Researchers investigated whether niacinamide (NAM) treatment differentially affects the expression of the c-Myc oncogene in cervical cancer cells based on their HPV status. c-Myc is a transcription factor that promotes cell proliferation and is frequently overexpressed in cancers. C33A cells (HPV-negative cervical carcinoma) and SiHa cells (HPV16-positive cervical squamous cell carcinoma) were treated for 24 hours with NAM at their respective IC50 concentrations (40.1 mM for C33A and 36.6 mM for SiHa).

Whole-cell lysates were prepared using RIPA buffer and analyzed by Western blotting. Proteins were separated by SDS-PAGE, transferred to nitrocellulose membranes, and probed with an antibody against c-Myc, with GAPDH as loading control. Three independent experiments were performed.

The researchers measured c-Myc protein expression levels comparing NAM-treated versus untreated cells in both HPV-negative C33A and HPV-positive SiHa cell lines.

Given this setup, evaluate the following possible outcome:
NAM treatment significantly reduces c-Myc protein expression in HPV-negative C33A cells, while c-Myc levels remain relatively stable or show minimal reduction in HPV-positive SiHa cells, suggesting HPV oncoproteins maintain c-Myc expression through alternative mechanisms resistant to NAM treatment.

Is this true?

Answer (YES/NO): NO